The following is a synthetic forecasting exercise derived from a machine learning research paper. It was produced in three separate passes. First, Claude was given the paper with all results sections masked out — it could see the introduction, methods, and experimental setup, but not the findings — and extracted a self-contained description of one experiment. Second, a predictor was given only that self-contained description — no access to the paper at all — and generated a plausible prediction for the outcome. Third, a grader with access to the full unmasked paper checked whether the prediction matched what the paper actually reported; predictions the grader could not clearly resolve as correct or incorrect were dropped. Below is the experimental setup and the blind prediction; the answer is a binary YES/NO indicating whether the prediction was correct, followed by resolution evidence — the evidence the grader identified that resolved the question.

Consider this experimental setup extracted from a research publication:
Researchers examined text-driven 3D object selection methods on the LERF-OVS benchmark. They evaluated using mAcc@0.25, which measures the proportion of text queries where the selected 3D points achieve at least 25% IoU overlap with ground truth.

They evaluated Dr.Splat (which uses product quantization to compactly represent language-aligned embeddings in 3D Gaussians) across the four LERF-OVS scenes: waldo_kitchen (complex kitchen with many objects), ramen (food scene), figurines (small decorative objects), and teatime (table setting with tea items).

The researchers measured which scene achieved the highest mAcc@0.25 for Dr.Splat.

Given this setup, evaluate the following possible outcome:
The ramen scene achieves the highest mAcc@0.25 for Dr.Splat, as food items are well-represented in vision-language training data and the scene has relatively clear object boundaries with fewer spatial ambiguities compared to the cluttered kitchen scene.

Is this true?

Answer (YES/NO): NO